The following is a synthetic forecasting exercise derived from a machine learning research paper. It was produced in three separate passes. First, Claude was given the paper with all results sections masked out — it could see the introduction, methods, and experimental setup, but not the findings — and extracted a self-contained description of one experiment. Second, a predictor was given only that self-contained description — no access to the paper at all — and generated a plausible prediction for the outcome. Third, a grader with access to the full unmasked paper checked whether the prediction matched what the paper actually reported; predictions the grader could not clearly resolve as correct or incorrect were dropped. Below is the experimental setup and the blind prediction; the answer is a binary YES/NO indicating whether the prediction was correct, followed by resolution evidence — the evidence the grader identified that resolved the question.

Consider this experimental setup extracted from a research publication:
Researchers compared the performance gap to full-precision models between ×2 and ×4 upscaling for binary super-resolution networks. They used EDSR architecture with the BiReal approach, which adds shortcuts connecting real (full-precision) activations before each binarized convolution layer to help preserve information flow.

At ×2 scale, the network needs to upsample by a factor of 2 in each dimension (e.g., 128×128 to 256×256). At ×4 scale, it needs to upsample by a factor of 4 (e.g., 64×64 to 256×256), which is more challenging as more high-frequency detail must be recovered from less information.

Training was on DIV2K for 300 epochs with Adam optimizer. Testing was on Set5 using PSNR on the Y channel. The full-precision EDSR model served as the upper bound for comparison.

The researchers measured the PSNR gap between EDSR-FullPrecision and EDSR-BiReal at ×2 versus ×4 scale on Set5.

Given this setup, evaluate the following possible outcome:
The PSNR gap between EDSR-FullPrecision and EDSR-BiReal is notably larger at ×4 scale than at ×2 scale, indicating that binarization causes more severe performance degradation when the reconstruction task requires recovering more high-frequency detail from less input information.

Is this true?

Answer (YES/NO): YES